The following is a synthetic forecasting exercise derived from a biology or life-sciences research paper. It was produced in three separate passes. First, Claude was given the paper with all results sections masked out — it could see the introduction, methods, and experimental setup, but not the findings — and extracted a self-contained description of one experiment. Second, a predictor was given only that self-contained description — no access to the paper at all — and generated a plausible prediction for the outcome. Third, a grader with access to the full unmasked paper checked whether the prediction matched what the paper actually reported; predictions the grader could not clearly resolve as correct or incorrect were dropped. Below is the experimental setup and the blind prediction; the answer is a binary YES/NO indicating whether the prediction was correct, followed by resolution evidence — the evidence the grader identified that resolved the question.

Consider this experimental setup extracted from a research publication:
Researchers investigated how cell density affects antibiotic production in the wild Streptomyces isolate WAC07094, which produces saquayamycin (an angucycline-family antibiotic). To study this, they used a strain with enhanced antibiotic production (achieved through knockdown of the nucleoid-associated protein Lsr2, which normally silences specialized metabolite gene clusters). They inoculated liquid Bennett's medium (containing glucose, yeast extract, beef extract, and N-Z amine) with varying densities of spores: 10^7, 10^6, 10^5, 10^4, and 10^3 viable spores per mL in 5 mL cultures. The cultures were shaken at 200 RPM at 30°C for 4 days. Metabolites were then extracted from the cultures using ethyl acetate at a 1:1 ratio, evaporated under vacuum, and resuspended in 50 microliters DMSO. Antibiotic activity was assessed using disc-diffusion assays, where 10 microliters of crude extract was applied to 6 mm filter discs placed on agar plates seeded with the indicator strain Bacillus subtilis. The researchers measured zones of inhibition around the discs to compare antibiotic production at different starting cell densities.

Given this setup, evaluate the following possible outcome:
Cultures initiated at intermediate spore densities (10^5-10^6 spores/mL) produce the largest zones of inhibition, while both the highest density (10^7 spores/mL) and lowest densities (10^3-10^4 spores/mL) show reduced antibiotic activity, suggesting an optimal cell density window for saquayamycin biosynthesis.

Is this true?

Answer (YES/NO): NO